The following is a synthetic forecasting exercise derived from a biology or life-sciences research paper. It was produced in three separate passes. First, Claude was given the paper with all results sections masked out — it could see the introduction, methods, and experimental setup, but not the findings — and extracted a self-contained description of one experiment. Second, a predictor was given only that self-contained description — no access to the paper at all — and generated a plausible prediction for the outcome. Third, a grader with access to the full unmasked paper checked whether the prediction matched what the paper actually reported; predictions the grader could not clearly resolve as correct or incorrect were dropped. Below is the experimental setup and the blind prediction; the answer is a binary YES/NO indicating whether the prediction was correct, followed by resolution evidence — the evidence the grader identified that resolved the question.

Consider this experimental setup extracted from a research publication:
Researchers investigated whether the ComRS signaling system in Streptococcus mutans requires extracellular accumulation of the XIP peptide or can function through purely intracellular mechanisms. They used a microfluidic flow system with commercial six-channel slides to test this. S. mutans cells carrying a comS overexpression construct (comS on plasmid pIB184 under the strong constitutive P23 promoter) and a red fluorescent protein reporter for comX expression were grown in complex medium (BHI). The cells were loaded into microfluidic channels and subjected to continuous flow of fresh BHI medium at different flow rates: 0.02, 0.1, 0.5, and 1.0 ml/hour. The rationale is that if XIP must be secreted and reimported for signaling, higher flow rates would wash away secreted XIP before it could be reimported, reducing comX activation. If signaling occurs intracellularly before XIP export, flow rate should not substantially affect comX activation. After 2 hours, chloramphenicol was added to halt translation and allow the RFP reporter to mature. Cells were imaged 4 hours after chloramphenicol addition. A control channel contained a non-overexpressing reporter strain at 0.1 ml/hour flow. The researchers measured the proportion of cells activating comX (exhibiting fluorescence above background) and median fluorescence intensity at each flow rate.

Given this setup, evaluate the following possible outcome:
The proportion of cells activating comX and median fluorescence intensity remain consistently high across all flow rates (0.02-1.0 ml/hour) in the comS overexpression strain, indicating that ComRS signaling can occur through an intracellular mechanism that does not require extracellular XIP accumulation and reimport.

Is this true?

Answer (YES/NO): YES